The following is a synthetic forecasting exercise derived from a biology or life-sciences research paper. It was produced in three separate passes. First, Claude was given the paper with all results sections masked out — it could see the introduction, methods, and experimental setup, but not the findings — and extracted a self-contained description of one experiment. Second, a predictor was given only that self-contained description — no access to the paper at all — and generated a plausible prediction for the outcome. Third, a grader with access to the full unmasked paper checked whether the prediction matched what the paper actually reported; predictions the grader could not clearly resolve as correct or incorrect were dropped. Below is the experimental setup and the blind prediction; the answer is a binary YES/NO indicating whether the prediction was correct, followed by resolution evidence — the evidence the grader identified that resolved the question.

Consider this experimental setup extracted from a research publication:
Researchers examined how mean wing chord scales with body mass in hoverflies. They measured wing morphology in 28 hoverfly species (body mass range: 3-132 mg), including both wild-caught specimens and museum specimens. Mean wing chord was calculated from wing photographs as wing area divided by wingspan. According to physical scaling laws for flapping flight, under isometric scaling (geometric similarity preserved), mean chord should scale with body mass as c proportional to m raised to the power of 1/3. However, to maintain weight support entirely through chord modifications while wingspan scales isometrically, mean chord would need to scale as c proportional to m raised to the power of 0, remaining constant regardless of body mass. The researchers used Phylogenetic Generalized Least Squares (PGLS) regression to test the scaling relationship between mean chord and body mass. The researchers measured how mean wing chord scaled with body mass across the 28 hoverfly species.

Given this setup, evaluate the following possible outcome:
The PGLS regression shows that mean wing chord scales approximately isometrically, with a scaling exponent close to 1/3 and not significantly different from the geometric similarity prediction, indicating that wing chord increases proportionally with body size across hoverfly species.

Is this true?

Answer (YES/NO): YES